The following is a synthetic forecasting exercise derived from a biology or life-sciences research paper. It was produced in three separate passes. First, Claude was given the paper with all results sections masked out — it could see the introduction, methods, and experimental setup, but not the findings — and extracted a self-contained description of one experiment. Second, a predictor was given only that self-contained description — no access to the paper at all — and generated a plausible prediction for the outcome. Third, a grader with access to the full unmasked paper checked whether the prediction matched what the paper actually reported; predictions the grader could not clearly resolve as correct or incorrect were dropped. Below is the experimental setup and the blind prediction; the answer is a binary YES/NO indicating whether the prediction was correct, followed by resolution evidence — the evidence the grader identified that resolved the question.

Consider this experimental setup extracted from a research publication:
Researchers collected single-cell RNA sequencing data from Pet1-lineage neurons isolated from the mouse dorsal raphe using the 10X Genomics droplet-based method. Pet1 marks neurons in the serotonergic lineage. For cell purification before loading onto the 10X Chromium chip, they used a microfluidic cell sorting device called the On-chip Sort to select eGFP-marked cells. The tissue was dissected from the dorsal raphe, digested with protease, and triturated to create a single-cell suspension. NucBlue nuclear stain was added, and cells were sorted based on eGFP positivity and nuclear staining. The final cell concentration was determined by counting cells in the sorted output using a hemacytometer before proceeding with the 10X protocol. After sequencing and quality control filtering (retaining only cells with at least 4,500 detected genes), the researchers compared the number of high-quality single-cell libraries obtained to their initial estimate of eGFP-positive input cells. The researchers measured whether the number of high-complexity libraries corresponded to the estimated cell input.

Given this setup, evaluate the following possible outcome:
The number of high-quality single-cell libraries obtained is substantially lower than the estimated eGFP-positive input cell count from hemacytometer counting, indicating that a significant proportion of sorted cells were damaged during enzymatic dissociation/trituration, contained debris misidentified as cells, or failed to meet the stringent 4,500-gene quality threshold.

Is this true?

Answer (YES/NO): NO